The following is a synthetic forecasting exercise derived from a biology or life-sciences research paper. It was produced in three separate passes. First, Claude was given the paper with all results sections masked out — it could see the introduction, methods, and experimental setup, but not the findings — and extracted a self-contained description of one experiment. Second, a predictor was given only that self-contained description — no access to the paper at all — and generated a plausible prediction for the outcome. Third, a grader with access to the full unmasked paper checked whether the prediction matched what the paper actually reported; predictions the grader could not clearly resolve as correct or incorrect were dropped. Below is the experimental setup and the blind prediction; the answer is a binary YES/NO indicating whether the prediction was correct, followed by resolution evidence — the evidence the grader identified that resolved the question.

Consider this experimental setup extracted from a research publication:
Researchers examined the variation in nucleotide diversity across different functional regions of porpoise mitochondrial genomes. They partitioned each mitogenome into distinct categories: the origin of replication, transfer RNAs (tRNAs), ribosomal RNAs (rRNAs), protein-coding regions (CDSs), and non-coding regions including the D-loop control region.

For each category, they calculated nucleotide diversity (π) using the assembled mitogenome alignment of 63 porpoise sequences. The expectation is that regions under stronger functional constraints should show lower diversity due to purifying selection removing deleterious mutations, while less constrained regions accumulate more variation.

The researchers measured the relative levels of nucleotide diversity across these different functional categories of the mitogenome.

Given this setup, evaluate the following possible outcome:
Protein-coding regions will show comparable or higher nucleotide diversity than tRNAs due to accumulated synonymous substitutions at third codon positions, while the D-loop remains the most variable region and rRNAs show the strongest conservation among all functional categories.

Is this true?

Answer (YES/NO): NO